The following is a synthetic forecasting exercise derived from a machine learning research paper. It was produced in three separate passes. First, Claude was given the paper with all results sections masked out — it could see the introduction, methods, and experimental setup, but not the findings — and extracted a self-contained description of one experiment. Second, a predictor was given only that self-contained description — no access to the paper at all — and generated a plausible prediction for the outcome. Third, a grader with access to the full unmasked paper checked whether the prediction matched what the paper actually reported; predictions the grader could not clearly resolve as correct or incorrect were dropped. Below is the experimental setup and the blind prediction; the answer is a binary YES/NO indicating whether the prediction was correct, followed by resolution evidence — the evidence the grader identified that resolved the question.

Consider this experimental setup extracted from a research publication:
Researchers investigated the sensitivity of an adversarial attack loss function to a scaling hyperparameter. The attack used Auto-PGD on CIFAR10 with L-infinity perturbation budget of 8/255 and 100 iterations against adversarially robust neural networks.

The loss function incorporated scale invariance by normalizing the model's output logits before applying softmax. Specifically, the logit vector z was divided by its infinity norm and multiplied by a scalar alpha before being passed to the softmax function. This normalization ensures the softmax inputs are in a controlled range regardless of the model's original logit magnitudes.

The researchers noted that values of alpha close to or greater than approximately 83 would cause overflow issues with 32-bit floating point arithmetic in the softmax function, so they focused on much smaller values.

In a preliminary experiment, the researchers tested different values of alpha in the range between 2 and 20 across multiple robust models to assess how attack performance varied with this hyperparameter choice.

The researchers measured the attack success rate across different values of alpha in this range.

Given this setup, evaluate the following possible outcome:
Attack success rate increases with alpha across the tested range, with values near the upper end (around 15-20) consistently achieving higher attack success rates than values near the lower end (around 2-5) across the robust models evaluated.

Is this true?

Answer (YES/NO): NO